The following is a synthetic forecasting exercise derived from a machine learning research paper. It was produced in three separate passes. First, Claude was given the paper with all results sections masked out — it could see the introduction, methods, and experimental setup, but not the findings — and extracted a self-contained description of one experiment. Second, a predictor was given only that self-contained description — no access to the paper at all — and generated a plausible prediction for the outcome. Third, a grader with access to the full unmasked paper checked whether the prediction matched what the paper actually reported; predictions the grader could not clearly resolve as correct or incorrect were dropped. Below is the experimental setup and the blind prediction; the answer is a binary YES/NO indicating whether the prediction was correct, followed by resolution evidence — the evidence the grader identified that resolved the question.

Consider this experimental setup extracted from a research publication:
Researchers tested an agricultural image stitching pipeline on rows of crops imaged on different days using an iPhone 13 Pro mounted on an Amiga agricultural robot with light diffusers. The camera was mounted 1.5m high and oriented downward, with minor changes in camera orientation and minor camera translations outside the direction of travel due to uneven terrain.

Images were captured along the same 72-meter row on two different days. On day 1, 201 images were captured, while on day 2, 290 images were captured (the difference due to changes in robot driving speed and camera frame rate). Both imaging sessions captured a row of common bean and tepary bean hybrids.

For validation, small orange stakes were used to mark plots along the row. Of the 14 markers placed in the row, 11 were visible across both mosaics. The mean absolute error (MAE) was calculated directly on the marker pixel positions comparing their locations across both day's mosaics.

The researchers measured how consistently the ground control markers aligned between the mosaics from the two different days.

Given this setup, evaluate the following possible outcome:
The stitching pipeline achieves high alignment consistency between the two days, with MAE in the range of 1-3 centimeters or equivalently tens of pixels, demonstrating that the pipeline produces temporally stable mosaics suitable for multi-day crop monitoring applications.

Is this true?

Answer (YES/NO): NO